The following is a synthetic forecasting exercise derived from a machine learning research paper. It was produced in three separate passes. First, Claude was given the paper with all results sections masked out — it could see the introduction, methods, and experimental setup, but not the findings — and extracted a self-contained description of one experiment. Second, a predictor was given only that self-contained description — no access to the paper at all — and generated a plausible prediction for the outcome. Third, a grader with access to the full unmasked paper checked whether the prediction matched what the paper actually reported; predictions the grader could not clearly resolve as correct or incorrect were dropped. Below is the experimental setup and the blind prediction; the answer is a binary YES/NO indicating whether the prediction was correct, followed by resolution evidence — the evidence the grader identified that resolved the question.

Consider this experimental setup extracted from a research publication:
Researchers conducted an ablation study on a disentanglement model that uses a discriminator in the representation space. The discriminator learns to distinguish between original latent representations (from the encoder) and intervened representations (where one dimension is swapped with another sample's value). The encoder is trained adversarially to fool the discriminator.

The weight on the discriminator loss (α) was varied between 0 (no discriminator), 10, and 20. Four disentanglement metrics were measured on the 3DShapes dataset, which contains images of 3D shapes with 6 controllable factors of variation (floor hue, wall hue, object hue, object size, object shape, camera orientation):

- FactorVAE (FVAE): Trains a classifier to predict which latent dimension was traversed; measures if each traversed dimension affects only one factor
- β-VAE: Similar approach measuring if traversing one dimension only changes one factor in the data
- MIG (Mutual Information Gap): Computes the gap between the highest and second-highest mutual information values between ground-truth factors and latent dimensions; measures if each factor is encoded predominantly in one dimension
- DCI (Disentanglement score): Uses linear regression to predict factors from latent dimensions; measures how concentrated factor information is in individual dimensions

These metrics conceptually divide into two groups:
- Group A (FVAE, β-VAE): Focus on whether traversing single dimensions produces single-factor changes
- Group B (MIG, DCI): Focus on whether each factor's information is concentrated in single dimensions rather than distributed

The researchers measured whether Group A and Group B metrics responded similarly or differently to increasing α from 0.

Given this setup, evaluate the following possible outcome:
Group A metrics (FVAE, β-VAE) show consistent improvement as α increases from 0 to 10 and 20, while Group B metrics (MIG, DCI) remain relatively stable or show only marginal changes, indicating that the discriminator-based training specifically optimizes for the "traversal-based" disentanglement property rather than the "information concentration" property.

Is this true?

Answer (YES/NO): NO